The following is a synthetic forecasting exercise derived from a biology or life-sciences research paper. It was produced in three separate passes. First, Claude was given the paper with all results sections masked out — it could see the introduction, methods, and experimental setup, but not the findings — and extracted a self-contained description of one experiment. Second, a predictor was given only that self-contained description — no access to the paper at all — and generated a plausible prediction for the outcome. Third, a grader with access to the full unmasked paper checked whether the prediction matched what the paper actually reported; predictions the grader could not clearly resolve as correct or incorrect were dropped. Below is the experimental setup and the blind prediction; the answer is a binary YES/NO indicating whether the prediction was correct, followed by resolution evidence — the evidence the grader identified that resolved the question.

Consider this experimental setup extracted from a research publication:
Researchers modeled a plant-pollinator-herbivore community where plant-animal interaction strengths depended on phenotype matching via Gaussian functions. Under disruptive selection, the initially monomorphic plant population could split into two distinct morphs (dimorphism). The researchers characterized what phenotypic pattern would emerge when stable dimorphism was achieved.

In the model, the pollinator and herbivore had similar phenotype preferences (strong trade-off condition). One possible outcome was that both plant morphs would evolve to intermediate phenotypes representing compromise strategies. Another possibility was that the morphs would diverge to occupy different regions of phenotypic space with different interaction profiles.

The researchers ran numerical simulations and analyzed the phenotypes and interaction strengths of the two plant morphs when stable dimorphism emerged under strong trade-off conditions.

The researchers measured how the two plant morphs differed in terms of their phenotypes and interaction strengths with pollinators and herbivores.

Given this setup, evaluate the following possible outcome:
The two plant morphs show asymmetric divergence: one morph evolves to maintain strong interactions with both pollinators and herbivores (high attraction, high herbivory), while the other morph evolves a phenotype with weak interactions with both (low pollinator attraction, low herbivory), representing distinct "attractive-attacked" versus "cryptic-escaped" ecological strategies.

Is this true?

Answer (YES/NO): YES